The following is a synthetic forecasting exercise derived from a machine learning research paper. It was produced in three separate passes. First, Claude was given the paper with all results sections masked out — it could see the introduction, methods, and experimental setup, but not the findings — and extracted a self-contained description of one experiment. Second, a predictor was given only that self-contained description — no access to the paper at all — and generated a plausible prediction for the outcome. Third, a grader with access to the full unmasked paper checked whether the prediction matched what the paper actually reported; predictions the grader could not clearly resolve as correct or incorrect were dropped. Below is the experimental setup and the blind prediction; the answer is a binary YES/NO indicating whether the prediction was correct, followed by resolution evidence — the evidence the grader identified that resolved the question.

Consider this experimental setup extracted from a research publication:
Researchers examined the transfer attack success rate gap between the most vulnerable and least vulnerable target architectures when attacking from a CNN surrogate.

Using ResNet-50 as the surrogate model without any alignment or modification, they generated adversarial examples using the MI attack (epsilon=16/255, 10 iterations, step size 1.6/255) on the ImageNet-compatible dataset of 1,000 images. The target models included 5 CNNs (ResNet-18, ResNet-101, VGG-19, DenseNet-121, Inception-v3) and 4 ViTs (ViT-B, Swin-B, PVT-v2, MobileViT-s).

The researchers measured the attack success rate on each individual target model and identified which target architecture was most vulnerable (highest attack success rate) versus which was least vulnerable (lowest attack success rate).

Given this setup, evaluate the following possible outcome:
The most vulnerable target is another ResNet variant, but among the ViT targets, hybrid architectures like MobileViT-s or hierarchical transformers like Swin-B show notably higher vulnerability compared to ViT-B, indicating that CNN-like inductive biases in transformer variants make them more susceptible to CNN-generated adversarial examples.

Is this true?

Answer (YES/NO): YES